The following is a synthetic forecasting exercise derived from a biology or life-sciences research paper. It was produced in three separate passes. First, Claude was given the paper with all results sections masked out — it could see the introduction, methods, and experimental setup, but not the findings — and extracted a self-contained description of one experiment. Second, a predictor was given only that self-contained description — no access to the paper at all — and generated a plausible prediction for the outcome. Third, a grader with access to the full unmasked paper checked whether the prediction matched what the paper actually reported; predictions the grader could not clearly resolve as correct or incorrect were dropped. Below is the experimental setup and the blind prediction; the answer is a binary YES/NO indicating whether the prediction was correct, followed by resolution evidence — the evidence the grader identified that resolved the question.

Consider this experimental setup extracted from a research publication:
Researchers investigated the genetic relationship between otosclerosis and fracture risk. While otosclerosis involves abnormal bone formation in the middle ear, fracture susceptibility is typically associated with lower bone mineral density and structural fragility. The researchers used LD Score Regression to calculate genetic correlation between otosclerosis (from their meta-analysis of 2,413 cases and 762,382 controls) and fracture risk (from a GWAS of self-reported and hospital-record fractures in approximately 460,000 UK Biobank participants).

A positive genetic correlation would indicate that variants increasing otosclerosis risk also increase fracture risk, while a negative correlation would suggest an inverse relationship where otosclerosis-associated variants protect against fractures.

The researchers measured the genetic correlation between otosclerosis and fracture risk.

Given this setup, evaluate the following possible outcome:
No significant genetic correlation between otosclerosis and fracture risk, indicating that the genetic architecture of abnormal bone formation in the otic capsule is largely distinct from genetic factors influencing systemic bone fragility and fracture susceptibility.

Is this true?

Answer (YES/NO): NO